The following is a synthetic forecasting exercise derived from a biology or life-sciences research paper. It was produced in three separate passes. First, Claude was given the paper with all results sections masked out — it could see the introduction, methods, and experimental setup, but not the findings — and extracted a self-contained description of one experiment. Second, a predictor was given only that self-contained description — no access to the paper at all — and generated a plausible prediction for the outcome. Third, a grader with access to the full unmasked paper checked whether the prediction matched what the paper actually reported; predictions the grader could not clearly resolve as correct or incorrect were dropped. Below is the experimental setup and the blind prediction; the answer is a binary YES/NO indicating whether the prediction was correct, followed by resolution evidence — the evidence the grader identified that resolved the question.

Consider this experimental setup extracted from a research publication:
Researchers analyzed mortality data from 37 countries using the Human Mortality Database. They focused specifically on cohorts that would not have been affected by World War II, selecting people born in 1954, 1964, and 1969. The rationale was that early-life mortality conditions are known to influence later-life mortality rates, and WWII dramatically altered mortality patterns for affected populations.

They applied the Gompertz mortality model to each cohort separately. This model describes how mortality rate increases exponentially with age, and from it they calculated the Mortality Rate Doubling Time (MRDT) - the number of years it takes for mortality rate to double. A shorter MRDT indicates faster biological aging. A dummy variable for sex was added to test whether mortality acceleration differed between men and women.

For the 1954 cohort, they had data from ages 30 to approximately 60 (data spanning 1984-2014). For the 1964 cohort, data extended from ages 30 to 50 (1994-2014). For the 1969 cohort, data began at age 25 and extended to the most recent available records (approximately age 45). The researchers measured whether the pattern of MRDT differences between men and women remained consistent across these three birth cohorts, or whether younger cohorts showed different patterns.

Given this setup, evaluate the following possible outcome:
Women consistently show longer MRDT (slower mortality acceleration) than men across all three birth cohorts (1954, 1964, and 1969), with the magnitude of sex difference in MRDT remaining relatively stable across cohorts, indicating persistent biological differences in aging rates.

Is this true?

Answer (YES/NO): NO